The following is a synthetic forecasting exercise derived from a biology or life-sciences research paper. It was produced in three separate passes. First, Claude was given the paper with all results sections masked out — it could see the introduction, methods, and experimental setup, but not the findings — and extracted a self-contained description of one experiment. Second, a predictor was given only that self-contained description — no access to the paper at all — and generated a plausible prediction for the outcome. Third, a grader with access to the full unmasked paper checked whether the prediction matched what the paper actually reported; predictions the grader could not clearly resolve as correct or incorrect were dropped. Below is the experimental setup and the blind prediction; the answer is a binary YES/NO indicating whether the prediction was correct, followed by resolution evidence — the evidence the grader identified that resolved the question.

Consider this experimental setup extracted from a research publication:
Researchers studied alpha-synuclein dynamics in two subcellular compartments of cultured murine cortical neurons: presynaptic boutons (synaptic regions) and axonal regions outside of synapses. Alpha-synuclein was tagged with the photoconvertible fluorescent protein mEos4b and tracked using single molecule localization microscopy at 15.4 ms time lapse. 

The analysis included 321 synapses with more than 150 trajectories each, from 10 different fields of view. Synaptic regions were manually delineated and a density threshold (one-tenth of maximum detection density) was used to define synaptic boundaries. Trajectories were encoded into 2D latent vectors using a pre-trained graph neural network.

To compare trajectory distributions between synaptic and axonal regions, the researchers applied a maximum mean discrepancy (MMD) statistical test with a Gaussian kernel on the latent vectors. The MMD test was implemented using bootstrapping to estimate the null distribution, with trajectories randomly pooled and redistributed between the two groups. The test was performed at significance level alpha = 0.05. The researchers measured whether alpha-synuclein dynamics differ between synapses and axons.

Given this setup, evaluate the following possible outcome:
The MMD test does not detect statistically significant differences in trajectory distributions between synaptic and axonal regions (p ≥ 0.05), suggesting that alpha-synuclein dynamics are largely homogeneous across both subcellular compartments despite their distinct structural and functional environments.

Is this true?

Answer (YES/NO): NO